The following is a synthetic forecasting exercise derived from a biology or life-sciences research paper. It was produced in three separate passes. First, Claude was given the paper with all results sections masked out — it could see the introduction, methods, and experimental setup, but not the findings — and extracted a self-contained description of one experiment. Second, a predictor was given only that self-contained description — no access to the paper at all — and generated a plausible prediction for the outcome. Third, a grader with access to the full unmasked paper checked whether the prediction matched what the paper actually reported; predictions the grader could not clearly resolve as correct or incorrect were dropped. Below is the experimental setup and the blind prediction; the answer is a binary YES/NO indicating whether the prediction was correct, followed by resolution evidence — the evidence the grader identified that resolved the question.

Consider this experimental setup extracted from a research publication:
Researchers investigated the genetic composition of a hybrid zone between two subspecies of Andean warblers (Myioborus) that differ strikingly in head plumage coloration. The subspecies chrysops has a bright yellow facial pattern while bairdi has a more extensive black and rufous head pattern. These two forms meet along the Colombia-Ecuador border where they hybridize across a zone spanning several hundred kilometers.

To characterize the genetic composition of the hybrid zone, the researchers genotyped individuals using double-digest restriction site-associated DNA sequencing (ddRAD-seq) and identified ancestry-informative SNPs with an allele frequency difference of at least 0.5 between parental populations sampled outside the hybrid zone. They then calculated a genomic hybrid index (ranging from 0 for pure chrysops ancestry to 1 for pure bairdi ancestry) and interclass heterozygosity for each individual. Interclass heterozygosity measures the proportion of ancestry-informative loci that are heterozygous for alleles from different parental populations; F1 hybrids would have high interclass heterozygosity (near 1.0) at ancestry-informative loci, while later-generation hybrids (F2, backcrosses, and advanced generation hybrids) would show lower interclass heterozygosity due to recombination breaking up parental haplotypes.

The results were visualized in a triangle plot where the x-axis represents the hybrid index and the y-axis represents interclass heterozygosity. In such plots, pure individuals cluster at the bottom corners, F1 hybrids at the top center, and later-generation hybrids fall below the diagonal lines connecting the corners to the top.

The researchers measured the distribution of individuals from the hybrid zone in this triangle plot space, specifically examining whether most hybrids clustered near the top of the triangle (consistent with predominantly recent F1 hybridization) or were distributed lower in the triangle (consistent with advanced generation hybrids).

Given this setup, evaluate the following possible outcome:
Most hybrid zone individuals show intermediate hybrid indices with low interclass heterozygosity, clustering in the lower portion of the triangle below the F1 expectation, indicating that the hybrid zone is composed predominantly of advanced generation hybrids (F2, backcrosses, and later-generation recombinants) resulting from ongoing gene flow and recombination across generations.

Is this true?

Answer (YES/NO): YES